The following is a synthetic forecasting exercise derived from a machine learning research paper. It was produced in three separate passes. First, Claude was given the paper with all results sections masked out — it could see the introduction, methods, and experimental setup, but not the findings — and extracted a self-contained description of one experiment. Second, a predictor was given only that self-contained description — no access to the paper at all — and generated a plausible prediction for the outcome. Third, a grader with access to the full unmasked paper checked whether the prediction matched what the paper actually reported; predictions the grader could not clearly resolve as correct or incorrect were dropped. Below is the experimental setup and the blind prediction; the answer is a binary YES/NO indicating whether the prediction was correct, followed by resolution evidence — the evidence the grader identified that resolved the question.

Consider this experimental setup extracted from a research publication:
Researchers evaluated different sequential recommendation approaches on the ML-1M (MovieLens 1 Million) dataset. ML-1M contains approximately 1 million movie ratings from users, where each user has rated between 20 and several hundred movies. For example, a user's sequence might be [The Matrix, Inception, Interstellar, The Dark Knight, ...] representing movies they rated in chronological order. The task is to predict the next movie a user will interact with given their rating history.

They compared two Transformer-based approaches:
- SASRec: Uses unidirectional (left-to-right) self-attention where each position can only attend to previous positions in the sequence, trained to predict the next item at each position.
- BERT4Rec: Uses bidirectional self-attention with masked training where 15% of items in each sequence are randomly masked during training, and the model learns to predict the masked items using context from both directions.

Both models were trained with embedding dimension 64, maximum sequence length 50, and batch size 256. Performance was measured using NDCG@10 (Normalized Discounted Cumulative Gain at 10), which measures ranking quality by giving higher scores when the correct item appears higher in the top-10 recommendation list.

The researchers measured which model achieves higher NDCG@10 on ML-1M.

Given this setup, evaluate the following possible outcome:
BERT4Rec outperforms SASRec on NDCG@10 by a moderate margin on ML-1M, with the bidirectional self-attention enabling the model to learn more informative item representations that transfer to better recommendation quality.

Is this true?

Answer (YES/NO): YES